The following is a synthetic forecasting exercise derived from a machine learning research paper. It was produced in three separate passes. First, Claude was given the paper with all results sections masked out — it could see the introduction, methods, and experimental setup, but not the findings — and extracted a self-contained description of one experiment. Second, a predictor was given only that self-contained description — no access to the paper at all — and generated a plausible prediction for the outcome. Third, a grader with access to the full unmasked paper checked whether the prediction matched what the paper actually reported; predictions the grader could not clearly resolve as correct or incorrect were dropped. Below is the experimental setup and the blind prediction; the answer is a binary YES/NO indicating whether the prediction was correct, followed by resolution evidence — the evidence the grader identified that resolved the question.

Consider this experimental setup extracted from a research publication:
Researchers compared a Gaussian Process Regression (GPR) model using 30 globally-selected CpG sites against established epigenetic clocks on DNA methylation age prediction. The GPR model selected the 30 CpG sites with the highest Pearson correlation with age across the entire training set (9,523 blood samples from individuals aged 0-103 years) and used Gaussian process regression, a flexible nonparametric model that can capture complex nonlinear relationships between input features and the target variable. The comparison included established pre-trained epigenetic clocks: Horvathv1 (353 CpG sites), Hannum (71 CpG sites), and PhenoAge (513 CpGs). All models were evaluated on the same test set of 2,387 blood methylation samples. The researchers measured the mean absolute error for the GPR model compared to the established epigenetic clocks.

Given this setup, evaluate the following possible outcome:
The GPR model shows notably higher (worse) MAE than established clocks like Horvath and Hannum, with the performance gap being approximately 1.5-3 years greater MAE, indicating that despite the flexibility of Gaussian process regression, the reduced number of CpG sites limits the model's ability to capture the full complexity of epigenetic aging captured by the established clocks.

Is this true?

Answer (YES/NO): NO